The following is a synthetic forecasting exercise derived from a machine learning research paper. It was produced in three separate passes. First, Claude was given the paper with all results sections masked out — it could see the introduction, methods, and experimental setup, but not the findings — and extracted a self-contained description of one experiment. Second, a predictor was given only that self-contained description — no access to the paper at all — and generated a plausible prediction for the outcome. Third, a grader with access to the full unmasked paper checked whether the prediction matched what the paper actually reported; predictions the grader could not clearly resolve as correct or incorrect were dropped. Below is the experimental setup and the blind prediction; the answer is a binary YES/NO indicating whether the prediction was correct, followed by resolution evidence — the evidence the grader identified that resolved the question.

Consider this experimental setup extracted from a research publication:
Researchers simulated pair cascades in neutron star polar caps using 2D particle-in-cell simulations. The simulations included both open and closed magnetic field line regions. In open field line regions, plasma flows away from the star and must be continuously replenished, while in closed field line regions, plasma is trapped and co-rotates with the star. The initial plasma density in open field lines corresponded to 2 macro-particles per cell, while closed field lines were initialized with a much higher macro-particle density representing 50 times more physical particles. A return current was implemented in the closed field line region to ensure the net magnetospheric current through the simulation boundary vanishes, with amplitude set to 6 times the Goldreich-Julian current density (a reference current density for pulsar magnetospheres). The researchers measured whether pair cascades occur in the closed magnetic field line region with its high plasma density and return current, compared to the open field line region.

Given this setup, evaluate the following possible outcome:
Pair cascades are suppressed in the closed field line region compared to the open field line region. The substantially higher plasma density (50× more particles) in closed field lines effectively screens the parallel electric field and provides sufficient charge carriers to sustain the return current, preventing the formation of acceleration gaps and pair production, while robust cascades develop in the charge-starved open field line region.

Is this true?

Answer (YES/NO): YES